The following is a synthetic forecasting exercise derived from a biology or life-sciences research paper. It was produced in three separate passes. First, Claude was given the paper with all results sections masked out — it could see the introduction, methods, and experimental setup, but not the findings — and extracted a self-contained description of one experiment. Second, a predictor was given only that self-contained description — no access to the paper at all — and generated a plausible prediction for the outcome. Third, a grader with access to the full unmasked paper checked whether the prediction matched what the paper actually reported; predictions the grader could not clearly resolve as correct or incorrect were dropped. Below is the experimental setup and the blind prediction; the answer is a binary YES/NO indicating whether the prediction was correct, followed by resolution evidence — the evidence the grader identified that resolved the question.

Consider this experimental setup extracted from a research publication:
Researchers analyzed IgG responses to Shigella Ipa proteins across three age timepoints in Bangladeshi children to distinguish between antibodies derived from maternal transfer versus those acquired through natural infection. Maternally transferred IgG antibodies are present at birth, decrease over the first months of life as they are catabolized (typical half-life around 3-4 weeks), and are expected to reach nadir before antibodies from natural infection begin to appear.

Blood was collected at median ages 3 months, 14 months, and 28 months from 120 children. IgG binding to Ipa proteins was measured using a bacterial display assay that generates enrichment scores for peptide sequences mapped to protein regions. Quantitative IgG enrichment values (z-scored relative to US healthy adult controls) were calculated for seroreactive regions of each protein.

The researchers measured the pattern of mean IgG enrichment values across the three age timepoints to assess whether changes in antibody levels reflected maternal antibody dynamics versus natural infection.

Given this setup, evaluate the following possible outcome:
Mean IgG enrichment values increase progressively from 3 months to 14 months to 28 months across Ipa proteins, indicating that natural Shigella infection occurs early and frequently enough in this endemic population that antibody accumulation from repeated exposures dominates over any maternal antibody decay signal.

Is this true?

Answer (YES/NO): NO